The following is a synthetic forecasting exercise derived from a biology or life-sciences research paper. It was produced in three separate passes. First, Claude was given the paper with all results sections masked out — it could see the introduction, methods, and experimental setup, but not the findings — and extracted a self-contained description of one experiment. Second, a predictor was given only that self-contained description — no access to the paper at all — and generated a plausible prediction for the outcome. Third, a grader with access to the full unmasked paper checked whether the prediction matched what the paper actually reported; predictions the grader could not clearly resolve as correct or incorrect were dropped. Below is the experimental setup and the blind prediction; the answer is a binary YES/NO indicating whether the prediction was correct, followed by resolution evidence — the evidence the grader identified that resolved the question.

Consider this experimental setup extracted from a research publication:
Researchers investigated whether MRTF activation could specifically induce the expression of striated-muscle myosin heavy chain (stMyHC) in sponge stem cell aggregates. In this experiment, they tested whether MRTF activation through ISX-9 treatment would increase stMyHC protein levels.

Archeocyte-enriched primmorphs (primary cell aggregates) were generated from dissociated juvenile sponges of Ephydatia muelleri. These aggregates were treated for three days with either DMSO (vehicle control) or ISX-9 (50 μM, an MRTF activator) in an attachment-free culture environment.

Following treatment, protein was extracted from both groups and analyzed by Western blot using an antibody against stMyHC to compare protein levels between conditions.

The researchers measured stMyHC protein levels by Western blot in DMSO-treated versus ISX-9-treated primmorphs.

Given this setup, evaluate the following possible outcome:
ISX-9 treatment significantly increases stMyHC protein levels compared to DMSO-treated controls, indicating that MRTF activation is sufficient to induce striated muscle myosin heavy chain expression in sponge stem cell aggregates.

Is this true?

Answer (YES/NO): YES